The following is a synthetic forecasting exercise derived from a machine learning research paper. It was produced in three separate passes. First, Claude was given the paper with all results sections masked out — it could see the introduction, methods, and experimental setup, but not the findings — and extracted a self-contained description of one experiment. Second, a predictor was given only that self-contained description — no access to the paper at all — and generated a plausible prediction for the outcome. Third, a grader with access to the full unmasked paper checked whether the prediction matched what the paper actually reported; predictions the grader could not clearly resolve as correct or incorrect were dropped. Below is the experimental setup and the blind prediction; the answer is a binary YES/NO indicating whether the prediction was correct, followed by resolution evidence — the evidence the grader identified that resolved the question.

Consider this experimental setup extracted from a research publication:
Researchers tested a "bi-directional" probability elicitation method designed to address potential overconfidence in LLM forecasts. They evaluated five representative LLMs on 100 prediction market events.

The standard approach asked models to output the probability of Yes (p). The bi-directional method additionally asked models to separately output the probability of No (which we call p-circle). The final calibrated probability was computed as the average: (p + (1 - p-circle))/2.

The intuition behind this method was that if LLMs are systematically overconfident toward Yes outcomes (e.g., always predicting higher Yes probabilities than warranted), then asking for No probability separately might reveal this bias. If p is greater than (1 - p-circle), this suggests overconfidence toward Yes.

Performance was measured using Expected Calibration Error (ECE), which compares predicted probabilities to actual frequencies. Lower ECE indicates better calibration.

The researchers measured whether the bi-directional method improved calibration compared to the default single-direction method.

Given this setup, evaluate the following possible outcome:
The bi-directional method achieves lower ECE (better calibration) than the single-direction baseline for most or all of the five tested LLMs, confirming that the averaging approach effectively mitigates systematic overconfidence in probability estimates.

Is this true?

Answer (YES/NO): YES